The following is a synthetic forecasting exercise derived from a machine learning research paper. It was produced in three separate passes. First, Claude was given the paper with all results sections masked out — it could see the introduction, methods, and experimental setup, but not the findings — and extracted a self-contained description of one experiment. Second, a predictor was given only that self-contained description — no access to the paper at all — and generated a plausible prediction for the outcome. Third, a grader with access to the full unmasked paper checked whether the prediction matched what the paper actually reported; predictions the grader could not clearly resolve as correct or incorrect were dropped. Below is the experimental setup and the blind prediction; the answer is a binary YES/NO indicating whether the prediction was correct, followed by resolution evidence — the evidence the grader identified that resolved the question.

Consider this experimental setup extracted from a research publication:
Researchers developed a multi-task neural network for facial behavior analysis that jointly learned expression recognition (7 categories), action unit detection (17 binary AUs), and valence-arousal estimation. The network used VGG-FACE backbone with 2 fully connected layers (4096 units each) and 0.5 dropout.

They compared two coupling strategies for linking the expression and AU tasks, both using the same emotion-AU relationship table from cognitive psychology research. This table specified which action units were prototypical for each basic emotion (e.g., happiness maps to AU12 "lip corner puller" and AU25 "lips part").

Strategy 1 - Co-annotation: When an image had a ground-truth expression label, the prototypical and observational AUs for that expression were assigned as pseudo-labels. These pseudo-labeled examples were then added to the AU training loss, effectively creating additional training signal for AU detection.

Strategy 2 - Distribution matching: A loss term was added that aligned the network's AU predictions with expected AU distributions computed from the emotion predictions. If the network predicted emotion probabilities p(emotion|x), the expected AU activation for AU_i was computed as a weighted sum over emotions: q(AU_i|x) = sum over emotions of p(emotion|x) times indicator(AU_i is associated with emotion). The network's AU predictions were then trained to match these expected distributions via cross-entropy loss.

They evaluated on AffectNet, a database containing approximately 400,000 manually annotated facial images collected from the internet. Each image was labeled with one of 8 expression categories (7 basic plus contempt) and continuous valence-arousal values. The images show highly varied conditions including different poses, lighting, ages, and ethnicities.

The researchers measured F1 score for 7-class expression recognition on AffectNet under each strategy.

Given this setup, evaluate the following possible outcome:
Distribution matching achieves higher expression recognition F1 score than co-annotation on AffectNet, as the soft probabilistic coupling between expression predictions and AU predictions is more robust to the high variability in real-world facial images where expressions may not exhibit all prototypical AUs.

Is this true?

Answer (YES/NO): YES